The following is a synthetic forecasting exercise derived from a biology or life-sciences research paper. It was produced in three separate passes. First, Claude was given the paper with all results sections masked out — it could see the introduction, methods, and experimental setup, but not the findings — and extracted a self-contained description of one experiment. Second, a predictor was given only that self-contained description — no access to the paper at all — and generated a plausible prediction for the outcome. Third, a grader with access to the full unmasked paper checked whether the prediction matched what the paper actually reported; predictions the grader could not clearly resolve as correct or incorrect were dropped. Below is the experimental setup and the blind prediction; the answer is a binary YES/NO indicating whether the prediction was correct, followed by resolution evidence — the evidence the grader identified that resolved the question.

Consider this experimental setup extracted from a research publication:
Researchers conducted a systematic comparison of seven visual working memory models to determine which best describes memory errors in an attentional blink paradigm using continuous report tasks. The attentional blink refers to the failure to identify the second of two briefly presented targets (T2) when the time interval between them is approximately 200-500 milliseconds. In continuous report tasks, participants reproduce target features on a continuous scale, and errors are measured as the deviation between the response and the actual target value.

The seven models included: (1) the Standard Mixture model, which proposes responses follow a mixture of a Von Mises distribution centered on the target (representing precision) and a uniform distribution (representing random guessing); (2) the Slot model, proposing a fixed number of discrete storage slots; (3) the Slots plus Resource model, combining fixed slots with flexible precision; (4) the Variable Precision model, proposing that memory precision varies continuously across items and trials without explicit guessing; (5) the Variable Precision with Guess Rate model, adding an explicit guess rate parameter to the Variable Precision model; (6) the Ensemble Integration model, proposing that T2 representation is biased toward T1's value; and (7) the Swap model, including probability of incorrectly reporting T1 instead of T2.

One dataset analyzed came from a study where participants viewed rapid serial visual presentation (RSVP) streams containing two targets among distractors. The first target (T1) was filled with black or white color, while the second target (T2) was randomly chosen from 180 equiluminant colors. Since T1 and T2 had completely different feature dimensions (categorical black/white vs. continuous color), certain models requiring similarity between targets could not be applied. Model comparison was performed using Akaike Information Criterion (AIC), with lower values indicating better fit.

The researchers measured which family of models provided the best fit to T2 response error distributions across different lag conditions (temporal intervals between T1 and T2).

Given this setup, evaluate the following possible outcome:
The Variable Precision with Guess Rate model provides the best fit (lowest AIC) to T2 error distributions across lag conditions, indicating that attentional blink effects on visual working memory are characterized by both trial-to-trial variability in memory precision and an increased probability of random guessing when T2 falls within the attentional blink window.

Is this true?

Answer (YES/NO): NO